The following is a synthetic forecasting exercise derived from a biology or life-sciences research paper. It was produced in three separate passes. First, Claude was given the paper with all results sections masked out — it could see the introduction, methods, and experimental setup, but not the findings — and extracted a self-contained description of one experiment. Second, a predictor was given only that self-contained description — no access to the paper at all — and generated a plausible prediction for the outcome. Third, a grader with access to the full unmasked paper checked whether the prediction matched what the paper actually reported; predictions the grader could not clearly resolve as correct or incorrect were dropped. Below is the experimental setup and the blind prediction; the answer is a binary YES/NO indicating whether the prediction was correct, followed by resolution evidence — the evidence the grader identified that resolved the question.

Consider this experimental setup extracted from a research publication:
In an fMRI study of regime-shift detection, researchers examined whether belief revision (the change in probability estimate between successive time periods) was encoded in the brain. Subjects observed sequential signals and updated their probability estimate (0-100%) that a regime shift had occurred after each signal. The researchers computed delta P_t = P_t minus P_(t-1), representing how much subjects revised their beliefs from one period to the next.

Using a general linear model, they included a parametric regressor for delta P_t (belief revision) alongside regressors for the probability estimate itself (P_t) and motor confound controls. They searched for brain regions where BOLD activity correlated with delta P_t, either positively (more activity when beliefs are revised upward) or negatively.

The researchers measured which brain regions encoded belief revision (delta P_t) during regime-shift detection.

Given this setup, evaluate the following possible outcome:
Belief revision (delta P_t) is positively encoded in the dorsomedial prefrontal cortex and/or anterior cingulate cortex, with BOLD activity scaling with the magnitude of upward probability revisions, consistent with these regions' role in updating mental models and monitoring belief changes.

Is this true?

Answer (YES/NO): NO